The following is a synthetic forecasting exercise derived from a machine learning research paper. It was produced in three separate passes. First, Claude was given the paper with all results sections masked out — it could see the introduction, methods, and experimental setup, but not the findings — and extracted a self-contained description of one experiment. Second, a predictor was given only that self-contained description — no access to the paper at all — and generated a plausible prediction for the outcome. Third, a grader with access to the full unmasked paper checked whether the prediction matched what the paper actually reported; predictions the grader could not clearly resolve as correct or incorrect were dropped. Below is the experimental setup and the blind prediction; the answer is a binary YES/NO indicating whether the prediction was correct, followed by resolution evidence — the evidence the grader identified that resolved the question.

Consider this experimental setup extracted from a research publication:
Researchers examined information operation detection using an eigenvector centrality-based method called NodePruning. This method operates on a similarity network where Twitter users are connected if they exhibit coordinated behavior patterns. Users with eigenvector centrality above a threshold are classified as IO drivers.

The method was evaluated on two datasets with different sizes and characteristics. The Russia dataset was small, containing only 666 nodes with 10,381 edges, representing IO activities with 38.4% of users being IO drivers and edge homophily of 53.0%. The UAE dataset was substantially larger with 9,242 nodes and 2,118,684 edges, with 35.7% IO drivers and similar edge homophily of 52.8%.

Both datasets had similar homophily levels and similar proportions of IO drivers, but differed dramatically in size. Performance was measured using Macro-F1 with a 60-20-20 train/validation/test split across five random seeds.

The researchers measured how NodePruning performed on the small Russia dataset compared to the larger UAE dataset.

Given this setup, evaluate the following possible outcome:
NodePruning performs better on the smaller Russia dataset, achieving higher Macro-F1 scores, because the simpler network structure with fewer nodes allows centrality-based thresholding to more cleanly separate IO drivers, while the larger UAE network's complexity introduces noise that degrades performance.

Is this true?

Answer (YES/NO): YES